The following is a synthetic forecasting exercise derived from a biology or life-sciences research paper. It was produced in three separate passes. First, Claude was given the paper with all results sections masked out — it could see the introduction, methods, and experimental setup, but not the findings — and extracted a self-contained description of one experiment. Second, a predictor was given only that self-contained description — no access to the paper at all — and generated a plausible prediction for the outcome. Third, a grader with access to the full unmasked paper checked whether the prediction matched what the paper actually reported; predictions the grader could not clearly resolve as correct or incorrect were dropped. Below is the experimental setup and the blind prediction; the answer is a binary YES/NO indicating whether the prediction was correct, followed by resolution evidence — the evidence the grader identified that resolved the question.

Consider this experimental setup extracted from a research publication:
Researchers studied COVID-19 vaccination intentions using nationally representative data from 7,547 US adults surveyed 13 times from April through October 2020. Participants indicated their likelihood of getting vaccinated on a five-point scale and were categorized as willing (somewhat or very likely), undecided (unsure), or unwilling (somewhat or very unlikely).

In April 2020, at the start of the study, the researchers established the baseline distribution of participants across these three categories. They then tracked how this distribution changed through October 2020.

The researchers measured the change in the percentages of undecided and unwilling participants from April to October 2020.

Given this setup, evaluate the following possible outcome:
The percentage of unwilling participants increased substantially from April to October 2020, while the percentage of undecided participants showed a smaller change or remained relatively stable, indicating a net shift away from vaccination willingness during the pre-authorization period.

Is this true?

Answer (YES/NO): YES